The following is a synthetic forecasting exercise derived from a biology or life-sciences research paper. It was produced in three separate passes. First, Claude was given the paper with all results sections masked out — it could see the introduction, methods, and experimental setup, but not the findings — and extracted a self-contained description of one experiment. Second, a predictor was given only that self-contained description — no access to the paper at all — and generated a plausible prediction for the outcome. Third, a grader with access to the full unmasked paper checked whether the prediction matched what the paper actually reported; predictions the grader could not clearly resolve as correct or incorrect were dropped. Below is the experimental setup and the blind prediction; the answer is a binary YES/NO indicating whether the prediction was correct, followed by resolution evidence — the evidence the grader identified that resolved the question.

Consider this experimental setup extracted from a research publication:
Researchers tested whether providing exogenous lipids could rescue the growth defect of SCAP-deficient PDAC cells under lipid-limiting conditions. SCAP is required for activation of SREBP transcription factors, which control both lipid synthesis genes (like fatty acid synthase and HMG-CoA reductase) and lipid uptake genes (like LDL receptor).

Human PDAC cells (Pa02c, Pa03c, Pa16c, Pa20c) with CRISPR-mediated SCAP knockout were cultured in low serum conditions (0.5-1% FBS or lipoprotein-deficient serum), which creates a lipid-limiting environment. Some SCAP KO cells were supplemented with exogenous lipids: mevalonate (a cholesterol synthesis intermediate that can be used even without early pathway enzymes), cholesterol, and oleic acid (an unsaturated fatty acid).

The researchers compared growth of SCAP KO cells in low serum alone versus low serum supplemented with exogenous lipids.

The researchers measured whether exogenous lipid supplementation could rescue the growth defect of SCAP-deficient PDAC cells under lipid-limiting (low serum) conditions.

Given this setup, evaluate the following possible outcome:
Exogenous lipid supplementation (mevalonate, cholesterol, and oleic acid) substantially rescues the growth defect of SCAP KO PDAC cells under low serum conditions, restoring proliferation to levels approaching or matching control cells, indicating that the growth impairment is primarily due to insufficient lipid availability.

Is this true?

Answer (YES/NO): YES